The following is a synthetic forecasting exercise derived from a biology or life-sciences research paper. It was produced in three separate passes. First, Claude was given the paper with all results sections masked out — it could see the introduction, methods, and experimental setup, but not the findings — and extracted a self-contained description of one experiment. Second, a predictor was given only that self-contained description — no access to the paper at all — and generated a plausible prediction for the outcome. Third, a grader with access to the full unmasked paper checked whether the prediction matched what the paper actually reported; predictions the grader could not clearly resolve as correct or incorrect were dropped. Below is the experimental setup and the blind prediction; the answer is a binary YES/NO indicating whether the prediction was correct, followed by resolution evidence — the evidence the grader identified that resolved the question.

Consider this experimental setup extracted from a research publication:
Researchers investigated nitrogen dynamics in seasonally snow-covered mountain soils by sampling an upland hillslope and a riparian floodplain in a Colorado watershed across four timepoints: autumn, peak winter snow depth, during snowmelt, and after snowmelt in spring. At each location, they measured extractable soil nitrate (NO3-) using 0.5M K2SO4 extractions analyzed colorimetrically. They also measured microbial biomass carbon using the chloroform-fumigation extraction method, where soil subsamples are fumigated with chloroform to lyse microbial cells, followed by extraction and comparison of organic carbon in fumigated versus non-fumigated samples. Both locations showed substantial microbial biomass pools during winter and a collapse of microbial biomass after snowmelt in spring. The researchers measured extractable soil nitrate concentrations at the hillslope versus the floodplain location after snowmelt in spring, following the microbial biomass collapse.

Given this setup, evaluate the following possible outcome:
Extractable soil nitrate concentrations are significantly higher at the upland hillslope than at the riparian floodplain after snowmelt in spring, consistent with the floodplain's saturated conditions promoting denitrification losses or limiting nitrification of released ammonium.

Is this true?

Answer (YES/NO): YES